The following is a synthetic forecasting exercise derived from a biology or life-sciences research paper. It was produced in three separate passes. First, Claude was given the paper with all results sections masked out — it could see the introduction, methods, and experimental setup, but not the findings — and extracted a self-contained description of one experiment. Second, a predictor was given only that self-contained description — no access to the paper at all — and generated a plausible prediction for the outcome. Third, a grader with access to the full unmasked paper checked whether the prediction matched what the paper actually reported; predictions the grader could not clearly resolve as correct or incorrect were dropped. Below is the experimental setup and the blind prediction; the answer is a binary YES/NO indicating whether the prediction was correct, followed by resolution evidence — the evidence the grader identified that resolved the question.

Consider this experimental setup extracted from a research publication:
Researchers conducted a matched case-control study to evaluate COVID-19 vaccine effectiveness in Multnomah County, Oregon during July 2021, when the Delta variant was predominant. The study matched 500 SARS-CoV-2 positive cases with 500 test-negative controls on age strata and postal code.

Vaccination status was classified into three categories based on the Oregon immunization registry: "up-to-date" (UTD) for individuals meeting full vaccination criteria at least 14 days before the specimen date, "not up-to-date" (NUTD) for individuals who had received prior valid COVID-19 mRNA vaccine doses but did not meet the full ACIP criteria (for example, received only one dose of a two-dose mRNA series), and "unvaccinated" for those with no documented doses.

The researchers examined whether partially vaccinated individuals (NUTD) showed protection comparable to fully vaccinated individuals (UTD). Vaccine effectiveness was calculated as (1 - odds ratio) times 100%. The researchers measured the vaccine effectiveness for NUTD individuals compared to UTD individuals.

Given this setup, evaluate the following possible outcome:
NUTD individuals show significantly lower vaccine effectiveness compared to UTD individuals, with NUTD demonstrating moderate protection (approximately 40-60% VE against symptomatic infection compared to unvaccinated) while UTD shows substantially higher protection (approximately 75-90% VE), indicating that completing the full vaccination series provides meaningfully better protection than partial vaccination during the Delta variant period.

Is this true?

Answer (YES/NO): NO